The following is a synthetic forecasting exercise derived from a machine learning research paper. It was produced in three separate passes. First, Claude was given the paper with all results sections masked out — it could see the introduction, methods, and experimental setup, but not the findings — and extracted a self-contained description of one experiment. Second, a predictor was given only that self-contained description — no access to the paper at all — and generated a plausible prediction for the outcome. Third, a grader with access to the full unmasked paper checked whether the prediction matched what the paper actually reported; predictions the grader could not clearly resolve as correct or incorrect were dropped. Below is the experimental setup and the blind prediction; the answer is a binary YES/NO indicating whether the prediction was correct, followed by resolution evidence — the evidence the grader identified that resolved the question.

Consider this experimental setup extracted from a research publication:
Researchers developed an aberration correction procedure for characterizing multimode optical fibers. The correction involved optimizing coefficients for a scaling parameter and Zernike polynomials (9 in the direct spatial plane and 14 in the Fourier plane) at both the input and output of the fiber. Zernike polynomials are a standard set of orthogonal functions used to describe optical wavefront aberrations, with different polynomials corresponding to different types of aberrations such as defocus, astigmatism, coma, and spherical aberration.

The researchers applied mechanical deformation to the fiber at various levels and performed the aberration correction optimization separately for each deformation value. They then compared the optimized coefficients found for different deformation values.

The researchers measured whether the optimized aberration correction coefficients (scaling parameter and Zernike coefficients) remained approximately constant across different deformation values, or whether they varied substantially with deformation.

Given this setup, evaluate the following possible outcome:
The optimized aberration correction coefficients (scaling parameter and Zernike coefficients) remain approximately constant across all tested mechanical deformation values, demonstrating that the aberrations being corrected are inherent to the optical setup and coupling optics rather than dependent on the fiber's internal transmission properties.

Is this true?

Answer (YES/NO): YES